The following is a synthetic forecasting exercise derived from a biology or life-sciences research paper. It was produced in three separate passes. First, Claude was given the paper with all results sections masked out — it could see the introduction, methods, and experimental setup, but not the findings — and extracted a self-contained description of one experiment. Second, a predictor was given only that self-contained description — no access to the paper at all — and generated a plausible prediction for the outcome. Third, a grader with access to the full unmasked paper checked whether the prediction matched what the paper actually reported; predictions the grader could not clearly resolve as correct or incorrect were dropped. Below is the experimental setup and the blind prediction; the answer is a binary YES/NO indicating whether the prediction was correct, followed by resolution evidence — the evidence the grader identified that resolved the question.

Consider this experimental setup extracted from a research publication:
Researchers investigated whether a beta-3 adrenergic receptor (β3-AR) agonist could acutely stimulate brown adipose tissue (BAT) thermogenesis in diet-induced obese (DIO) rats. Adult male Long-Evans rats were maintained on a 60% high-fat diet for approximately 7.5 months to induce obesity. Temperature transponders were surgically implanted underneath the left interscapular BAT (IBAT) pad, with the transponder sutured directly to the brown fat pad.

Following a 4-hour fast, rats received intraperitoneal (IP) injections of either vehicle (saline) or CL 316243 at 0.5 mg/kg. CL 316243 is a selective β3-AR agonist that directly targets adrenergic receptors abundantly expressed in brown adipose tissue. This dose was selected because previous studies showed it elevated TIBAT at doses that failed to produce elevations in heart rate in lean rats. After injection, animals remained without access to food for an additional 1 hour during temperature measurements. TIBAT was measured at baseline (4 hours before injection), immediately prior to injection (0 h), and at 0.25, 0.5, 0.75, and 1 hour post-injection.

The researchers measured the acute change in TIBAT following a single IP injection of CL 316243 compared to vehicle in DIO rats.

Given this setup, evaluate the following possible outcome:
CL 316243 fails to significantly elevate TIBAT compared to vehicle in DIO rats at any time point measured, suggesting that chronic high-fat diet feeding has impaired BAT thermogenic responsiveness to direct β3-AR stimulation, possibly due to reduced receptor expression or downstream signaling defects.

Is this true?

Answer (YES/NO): NO